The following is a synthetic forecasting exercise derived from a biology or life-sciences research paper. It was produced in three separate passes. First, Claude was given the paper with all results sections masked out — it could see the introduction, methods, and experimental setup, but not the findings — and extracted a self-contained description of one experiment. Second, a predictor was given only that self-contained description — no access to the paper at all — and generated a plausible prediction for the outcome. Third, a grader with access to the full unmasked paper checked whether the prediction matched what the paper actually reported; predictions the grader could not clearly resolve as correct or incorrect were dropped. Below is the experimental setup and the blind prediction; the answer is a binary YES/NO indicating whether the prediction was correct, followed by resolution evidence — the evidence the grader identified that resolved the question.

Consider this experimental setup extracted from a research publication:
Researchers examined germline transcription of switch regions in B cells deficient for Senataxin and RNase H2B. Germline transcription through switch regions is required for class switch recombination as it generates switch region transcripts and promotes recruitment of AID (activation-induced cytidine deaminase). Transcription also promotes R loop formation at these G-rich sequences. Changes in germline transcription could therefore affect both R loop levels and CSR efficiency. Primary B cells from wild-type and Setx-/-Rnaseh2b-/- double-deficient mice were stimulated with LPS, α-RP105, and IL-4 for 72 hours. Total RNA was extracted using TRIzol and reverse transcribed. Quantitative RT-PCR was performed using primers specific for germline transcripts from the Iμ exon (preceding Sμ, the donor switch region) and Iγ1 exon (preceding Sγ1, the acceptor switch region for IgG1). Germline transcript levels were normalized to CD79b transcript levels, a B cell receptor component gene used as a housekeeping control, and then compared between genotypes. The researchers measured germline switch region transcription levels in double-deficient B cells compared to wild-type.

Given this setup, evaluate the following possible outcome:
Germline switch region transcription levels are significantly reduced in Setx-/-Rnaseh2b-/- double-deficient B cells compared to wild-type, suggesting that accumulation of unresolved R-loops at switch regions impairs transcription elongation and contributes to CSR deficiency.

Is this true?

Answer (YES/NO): NO